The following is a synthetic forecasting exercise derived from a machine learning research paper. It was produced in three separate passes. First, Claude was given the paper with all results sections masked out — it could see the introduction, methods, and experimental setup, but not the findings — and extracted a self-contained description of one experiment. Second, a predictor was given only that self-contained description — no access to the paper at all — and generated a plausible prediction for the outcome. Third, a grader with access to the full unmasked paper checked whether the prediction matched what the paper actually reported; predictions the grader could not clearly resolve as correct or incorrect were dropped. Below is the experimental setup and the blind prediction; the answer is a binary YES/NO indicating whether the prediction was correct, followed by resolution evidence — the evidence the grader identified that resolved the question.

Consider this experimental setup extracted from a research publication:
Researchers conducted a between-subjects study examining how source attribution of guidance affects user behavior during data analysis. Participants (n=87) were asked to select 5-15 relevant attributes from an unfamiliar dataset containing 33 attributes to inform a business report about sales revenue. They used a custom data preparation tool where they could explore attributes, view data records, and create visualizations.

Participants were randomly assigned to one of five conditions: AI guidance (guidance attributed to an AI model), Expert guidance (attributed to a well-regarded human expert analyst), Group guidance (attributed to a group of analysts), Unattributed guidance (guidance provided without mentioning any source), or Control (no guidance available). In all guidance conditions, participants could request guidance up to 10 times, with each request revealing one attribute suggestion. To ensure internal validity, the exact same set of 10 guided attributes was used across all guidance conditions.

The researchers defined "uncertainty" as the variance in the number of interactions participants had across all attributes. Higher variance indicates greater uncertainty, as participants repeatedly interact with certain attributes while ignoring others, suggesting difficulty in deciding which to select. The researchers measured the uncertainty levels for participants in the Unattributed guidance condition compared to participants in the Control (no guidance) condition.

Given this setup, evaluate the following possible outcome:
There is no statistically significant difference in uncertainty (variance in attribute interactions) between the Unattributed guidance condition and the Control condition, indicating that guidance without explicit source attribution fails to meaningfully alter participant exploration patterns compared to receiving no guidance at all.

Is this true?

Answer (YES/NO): YES